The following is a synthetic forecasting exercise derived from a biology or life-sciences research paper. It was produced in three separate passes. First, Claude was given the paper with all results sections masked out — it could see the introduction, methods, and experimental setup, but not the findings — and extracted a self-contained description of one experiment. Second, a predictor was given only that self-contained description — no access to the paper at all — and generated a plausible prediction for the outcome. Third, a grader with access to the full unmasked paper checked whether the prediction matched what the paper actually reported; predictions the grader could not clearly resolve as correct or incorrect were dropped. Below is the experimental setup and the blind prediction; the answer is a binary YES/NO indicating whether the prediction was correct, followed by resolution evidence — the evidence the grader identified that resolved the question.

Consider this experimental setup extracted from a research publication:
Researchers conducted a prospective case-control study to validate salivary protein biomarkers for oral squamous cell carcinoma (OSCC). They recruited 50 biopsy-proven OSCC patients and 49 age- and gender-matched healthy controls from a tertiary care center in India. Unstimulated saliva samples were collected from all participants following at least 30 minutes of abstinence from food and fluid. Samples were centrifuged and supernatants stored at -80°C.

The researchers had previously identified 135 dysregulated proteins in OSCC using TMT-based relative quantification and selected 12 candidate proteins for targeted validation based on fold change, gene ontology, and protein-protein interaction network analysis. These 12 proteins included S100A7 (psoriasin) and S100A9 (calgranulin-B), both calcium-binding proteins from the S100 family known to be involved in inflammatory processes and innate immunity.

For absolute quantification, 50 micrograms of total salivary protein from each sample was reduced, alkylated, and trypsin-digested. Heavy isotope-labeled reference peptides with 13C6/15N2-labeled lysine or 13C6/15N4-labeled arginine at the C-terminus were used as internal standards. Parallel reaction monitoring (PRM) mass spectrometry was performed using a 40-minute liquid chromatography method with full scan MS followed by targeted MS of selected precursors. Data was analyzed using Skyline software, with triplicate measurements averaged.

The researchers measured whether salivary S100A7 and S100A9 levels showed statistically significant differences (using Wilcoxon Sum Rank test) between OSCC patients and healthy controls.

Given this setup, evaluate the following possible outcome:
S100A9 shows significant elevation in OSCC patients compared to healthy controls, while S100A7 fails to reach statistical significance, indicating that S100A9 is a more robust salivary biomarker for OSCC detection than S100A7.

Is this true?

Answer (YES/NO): NO